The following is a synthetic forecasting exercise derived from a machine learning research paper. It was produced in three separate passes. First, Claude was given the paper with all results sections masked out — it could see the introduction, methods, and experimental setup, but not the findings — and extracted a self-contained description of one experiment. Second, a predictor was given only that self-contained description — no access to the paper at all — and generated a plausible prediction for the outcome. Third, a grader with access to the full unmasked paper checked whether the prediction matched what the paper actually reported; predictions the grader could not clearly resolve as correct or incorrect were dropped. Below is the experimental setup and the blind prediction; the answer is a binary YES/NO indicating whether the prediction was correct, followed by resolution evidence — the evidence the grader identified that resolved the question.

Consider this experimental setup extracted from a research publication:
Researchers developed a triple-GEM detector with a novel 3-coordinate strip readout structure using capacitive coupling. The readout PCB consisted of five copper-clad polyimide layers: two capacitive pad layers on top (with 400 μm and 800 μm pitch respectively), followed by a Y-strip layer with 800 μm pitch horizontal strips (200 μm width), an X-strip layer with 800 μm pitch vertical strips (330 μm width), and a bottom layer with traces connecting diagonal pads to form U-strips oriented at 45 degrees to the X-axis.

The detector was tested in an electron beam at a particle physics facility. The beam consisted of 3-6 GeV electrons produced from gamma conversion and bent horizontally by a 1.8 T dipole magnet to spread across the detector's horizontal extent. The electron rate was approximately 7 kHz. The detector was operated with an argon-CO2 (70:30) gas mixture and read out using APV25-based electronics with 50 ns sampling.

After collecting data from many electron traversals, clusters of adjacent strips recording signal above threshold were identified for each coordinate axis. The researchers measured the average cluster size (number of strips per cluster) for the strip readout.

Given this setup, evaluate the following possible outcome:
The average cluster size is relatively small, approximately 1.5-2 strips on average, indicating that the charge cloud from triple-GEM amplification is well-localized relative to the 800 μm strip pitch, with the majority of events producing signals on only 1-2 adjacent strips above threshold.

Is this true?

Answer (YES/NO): NO